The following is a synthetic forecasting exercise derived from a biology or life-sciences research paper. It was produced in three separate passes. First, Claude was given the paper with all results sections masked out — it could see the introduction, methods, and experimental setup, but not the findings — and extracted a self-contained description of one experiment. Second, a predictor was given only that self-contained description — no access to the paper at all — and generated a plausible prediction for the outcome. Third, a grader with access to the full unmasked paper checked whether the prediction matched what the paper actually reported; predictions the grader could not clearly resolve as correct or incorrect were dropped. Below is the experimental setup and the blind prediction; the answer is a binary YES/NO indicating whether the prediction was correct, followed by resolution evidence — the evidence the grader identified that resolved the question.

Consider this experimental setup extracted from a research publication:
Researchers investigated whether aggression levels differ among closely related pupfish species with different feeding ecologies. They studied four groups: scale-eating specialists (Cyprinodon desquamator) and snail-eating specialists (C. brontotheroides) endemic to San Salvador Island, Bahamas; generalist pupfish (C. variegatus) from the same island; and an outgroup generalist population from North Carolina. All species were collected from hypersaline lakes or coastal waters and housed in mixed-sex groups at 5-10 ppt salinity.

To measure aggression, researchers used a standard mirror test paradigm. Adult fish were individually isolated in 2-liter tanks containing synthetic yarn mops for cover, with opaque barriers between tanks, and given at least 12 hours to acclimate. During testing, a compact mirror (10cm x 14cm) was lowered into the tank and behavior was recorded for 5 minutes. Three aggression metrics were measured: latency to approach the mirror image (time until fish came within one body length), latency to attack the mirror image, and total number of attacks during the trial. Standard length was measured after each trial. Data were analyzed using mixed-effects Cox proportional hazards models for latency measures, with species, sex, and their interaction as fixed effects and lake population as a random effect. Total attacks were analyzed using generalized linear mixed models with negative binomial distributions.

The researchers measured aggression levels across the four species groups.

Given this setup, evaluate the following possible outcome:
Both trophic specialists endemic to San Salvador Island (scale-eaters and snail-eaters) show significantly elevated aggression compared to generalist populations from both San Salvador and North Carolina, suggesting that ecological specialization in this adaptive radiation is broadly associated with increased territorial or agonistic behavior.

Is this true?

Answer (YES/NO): NO